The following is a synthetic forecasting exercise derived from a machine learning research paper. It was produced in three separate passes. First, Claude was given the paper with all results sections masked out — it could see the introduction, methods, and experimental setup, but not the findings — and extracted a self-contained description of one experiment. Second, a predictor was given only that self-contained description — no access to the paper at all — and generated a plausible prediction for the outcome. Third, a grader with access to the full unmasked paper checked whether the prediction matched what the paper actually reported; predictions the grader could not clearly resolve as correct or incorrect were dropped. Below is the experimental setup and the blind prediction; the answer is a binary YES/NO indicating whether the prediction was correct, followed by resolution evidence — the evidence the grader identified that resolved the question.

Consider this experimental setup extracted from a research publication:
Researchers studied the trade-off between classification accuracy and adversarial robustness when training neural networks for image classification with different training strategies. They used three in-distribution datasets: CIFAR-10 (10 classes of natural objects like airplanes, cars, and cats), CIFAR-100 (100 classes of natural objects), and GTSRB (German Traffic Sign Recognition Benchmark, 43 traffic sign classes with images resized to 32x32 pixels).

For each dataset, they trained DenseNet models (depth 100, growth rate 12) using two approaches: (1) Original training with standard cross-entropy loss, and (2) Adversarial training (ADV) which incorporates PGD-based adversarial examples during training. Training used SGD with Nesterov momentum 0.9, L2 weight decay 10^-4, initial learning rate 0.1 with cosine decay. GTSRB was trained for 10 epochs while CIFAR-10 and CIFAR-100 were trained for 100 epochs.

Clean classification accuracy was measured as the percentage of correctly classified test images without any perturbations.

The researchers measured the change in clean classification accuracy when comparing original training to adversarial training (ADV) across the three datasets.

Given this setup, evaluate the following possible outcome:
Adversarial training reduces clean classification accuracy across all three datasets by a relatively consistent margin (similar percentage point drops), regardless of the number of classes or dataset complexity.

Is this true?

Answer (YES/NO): NO